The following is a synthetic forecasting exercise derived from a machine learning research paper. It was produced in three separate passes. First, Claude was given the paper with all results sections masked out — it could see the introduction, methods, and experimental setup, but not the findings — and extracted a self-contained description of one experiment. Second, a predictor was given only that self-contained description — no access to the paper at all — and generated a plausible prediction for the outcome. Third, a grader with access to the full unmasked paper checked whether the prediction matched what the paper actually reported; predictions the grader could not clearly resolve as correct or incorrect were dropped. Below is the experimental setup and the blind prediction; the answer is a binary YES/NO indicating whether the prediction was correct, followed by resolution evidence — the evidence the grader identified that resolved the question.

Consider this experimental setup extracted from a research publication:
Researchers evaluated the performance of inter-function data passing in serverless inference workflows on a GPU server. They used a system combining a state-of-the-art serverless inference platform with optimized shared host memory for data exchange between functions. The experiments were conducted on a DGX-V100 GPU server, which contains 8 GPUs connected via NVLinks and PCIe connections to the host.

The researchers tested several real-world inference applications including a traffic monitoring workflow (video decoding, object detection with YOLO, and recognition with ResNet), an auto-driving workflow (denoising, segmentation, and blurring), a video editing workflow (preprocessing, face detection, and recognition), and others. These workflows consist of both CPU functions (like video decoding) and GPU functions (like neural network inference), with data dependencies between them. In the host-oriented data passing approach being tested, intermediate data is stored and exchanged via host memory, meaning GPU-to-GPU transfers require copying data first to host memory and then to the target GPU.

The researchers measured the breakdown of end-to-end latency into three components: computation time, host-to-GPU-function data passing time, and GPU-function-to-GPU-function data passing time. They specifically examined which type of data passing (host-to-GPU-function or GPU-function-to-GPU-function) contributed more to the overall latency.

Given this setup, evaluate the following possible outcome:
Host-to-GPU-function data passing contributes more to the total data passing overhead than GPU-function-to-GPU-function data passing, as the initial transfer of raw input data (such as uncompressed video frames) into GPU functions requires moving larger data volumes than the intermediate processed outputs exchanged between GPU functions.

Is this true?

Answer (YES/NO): NO